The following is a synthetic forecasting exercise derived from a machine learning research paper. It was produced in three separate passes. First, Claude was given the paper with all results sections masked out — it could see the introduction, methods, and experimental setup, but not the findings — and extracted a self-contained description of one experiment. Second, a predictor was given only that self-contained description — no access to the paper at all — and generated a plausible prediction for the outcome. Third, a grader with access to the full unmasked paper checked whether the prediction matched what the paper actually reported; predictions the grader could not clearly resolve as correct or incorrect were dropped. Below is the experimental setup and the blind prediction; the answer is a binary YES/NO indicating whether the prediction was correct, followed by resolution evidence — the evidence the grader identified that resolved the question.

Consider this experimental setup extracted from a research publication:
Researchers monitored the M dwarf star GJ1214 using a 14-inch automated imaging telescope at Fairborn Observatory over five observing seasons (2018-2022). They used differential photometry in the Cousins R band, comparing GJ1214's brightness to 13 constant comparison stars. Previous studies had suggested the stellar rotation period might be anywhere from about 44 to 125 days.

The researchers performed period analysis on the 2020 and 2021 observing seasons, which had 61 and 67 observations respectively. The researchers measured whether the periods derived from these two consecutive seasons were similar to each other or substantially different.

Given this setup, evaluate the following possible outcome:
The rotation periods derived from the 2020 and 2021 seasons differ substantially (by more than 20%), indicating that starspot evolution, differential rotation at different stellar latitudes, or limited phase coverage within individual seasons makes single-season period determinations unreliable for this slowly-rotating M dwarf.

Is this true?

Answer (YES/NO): NO